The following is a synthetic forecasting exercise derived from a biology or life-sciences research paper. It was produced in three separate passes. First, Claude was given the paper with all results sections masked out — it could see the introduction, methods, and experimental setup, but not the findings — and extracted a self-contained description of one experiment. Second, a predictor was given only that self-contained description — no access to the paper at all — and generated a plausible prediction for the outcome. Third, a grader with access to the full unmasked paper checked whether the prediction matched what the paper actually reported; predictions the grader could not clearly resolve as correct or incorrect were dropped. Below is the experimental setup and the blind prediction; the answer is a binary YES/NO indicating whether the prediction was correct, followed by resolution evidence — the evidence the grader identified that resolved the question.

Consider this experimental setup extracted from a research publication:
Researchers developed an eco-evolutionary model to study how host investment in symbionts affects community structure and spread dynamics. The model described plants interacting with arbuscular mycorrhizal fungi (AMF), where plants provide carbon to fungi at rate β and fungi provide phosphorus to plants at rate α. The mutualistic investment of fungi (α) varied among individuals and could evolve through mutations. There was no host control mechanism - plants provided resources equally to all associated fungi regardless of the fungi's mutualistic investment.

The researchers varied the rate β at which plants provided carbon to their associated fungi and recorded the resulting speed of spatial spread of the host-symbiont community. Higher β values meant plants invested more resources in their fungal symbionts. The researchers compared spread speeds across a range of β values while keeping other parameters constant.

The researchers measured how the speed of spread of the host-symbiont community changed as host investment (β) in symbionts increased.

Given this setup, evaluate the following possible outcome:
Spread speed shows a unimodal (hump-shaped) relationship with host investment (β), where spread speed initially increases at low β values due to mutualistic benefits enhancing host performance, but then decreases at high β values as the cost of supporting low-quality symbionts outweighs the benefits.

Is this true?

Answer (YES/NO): NO